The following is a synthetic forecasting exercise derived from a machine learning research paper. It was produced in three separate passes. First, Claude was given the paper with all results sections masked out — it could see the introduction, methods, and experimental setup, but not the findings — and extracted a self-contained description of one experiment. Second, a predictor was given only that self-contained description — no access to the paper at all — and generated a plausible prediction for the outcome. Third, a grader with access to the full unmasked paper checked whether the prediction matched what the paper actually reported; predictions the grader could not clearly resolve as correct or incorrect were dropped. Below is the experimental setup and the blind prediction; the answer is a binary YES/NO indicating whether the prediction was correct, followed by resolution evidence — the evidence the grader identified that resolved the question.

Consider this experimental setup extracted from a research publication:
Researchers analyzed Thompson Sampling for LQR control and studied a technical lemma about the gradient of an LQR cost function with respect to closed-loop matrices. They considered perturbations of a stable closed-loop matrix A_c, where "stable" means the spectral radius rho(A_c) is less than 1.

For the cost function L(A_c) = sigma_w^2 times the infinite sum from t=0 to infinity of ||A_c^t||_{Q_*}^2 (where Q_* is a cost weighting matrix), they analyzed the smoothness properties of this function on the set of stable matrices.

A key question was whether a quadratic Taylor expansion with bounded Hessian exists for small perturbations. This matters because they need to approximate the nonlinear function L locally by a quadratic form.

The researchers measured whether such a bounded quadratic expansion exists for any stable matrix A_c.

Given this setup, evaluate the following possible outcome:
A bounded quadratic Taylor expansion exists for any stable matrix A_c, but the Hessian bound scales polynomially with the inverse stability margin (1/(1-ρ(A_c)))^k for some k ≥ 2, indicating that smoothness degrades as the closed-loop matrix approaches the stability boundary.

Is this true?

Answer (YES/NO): NO